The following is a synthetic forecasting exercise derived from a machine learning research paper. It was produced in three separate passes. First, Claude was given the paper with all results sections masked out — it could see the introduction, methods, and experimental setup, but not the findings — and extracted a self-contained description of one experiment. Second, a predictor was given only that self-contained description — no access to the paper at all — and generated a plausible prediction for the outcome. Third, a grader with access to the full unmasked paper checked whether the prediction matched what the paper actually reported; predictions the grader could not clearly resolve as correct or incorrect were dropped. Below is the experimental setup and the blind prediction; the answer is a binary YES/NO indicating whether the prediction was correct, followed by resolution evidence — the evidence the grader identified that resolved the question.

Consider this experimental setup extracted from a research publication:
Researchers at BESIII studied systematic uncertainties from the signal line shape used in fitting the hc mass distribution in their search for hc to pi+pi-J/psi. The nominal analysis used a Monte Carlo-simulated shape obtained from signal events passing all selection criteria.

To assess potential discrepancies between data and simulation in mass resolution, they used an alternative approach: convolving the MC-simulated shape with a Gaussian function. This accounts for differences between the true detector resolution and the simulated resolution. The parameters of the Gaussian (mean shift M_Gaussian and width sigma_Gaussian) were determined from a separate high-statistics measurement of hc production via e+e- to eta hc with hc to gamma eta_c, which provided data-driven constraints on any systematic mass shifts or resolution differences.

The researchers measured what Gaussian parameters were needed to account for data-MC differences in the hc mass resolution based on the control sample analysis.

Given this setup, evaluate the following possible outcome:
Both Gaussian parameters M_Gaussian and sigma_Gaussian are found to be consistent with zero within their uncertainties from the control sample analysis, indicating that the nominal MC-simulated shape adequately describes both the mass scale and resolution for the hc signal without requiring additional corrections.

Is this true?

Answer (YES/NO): YES